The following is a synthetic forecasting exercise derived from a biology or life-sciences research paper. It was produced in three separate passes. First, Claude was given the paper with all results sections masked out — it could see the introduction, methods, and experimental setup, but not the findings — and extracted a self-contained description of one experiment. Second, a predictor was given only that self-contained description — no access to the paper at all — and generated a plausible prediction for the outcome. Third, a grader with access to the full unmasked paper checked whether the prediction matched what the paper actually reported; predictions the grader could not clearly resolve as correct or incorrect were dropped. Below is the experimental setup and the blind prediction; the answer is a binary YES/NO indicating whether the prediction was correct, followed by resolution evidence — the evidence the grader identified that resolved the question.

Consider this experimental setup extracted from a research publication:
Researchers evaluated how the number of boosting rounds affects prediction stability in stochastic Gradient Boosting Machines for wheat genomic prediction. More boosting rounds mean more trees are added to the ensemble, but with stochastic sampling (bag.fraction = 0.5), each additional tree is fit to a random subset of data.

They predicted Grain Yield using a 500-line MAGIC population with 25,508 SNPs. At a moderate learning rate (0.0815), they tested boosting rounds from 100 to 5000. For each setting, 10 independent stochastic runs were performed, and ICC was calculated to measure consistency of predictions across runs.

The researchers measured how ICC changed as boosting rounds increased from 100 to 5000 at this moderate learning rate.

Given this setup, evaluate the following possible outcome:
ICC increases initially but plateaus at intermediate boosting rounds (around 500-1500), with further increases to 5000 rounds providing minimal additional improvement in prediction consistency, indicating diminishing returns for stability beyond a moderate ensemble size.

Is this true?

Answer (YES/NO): NO